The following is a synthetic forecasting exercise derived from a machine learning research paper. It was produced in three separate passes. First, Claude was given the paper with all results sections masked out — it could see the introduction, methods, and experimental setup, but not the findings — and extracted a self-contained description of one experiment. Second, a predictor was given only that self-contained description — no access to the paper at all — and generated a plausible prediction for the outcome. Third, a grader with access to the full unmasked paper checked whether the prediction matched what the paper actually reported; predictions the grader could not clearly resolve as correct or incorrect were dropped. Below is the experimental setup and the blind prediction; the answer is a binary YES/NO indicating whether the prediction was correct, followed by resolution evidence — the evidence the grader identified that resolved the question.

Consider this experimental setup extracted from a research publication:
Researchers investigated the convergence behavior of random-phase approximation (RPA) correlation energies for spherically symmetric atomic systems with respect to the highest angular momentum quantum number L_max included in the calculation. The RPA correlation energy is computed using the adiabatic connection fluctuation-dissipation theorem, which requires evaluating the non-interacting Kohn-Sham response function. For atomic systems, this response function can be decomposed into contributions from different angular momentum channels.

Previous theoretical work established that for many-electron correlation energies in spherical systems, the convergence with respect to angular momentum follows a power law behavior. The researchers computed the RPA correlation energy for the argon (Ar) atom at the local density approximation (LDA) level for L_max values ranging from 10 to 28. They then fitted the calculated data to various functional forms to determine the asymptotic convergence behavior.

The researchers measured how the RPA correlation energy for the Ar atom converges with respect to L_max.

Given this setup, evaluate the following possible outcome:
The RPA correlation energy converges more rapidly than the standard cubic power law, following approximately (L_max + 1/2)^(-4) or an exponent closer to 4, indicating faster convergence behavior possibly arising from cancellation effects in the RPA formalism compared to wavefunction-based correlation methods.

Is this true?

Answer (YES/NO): NO